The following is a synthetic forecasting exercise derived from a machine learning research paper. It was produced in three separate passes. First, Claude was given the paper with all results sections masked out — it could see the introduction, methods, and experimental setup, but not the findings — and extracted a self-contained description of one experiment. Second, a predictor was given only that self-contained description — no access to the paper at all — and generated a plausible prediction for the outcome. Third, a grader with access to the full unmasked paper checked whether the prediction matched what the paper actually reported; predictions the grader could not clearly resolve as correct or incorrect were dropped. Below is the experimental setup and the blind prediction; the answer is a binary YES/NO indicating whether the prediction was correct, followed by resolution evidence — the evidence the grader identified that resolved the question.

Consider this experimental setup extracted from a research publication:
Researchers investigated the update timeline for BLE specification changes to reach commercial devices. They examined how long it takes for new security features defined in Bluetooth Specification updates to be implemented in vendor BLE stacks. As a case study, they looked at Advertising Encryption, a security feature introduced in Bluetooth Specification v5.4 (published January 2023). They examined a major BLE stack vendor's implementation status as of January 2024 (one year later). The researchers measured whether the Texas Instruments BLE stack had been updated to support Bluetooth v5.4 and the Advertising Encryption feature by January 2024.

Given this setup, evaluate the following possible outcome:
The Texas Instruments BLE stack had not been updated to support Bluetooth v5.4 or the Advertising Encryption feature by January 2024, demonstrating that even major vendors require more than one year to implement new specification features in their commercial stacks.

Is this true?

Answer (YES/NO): YES